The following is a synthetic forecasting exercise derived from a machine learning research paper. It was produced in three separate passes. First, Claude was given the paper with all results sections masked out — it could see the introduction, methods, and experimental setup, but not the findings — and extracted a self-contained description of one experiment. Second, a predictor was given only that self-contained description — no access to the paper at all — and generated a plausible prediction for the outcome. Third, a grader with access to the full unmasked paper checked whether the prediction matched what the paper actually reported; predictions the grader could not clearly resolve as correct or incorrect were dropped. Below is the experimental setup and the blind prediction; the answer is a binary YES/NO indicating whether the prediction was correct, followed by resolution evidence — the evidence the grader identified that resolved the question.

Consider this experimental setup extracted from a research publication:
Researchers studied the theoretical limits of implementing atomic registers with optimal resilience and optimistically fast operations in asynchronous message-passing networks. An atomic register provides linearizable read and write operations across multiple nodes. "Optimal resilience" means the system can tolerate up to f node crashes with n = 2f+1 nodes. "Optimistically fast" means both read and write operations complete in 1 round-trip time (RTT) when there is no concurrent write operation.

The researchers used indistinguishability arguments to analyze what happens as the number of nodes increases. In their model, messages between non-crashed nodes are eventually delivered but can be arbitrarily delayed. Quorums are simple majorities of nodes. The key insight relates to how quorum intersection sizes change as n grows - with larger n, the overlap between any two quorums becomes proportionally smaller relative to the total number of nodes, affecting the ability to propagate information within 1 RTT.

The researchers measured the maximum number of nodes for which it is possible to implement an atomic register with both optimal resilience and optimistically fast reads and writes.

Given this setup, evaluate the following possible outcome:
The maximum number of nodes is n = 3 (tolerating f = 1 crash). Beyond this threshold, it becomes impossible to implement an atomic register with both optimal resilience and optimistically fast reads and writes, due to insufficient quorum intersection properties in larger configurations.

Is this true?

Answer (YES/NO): NO